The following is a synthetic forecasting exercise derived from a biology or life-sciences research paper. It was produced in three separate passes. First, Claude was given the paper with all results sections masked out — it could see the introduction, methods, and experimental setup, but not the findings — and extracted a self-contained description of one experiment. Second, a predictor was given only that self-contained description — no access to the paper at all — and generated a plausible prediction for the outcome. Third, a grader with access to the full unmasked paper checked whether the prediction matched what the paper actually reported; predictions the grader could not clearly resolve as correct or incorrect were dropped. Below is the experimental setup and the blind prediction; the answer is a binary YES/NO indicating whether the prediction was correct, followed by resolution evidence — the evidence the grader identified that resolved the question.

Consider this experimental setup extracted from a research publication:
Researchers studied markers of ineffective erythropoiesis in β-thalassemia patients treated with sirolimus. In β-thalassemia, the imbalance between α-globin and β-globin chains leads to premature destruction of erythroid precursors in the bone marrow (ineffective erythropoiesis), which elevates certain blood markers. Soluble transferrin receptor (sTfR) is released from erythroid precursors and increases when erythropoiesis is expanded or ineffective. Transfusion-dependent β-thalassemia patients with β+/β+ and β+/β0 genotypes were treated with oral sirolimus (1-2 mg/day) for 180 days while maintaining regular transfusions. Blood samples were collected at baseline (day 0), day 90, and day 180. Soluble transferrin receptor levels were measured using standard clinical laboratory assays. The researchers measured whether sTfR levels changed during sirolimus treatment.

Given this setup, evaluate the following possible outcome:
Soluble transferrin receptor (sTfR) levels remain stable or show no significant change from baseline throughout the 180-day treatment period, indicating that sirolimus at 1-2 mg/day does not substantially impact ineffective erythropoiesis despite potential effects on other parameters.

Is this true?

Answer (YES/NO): NO